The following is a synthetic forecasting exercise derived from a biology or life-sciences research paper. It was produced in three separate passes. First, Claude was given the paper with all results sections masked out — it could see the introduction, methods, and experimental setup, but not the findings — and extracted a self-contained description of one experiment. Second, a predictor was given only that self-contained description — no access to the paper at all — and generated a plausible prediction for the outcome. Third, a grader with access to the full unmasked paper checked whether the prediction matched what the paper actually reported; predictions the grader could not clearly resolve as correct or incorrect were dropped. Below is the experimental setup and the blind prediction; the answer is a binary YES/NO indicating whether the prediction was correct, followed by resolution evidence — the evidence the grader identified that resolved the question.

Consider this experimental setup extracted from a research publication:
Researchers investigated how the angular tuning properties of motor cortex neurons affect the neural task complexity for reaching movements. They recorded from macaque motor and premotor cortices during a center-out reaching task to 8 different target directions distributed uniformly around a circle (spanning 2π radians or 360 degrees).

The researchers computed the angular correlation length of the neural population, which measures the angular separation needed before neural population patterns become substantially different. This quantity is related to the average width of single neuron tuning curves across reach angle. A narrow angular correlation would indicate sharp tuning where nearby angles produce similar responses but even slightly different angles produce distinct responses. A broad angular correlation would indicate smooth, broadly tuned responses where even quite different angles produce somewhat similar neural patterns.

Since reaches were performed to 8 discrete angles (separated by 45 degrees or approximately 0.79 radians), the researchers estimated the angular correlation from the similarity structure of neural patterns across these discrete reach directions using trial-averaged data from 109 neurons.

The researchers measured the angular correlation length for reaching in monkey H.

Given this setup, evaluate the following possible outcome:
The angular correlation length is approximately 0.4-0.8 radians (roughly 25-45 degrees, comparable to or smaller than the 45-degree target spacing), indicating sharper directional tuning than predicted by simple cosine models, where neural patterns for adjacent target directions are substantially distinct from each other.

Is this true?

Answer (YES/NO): NO